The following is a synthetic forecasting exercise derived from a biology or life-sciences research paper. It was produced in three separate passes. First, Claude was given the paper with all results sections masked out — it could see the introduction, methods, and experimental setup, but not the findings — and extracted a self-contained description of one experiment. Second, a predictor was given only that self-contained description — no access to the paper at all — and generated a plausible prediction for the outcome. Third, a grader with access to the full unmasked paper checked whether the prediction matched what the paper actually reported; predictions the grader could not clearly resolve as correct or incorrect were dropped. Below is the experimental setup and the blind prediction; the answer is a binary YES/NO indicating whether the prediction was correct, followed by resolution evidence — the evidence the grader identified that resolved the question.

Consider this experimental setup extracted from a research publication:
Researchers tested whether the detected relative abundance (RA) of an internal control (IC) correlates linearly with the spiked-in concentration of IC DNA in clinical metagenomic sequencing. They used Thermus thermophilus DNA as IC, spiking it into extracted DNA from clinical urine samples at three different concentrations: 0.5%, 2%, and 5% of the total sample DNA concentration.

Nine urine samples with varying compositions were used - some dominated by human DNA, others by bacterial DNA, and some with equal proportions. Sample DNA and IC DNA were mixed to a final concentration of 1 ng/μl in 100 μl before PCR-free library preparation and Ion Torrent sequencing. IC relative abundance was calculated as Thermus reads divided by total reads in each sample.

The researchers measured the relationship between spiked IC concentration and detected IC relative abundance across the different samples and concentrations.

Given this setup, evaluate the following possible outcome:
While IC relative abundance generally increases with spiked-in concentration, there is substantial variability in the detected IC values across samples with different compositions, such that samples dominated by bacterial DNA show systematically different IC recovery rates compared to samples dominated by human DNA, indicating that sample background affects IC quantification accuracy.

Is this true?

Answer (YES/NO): NO